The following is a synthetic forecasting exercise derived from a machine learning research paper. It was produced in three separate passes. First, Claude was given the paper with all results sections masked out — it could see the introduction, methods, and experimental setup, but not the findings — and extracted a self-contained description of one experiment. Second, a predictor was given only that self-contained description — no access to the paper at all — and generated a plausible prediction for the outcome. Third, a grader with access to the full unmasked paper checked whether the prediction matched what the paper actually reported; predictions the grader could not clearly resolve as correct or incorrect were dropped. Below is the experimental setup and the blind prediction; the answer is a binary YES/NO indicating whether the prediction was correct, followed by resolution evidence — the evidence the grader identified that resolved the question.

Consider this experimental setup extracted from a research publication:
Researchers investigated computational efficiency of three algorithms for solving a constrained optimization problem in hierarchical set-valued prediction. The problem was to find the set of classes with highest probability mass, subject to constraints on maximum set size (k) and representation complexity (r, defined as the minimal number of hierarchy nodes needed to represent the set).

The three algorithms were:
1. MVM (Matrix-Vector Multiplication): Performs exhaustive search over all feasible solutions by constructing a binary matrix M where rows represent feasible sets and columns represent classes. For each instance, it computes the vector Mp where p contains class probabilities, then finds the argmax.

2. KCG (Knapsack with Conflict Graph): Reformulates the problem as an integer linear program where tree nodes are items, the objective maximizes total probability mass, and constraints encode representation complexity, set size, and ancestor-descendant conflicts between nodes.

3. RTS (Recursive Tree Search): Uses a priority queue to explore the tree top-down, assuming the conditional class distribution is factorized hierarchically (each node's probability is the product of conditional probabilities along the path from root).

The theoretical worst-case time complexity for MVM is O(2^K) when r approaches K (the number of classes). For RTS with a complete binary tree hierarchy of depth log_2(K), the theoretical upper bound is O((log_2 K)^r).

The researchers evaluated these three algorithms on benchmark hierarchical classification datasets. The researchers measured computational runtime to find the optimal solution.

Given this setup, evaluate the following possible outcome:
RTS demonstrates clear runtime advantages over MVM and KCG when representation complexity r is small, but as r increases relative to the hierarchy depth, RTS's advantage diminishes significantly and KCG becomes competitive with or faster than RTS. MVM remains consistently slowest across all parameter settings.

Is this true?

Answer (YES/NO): NO